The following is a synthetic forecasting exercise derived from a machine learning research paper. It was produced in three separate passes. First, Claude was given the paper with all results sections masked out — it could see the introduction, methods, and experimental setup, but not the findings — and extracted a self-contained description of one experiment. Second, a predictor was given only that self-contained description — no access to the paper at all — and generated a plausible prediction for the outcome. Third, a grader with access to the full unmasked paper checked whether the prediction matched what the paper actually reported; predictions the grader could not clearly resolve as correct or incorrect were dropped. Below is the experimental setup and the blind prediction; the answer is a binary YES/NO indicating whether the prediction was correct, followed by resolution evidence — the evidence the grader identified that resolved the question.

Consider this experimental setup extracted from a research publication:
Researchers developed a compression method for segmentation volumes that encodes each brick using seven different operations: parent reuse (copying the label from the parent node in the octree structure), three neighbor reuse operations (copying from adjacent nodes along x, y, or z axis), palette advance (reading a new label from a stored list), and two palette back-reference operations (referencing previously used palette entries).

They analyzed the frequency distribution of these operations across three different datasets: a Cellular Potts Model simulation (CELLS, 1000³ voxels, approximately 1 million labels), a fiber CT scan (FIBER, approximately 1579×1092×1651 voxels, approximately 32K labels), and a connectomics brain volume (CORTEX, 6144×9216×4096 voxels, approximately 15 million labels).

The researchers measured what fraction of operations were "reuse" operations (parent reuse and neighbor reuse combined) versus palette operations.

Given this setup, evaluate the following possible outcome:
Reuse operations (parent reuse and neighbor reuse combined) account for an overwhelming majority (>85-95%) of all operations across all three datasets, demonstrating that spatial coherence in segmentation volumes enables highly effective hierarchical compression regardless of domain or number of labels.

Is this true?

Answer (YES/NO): YES